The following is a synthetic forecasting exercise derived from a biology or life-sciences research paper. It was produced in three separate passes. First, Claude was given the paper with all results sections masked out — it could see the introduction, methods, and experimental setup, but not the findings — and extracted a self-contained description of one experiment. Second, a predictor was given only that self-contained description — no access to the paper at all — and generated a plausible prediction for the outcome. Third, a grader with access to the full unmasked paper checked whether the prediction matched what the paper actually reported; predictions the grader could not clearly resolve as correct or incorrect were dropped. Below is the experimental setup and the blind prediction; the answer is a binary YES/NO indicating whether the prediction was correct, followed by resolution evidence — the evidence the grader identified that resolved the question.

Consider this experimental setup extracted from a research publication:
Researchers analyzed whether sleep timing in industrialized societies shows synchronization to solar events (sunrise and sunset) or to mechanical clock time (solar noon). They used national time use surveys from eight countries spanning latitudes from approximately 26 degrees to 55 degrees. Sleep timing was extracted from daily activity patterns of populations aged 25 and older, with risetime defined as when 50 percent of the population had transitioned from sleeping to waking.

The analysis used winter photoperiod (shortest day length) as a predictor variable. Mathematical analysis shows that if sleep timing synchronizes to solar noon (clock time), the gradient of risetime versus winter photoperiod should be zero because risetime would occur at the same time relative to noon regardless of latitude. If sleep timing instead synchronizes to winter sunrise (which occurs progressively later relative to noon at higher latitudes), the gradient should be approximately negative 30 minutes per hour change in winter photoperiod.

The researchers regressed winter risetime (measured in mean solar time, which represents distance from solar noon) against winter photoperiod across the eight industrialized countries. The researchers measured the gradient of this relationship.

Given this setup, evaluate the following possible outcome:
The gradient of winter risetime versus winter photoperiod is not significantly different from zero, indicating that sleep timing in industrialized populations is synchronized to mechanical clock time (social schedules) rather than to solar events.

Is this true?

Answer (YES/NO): NO